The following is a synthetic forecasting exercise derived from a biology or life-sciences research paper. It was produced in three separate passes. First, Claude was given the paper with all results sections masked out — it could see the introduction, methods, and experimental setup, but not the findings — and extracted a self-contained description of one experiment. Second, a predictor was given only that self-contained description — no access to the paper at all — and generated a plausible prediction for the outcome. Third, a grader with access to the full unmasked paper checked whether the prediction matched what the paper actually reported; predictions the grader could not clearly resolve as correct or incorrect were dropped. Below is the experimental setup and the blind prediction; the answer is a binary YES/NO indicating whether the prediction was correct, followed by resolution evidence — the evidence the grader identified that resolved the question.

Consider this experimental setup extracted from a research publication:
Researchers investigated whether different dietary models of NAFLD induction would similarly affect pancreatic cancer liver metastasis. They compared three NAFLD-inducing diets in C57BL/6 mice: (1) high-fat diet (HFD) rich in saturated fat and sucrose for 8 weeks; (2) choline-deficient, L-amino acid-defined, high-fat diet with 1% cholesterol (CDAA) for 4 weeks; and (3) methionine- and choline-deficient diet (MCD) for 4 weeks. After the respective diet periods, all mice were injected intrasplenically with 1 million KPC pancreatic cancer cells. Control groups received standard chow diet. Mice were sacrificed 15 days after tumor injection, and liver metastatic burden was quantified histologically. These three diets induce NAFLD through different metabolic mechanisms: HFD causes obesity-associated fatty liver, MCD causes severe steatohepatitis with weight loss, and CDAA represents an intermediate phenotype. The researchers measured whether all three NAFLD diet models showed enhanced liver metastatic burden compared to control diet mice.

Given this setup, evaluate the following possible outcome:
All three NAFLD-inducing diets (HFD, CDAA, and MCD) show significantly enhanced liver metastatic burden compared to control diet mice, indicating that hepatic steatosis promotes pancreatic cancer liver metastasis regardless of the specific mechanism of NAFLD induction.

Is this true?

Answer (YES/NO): YES